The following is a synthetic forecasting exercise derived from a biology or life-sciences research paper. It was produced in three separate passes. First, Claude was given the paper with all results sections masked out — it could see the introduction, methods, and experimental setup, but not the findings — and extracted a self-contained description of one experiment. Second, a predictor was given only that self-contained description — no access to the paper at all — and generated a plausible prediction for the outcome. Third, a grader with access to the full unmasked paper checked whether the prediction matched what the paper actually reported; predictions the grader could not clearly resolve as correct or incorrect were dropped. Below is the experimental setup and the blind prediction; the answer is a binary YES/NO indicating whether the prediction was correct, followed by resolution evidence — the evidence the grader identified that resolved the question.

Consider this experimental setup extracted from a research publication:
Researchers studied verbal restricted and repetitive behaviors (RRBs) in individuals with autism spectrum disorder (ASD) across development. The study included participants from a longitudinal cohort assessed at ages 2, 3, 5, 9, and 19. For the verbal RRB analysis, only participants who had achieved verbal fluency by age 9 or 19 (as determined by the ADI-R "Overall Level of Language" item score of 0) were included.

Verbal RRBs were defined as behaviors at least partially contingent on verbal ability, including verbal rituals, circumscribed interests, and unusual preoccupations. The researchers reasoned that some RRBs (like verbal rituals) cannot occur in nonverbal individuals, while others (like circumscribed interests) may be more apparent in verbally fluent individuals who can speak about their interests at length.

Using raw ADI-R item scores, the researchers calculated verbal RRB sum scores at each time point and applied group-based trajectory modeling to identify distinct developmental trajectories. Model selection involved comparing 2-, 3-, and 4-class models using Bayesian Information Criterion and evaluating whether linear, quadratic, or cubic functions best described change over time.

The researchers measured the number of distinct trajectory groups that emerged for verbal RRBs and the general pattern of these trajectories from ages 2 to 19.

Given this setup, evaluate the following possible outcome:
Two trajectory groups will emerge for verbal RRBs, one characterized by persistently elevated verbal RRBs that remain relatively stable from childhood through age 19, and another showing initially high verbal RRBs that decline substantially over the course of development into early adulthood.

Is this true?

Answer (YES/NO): NO